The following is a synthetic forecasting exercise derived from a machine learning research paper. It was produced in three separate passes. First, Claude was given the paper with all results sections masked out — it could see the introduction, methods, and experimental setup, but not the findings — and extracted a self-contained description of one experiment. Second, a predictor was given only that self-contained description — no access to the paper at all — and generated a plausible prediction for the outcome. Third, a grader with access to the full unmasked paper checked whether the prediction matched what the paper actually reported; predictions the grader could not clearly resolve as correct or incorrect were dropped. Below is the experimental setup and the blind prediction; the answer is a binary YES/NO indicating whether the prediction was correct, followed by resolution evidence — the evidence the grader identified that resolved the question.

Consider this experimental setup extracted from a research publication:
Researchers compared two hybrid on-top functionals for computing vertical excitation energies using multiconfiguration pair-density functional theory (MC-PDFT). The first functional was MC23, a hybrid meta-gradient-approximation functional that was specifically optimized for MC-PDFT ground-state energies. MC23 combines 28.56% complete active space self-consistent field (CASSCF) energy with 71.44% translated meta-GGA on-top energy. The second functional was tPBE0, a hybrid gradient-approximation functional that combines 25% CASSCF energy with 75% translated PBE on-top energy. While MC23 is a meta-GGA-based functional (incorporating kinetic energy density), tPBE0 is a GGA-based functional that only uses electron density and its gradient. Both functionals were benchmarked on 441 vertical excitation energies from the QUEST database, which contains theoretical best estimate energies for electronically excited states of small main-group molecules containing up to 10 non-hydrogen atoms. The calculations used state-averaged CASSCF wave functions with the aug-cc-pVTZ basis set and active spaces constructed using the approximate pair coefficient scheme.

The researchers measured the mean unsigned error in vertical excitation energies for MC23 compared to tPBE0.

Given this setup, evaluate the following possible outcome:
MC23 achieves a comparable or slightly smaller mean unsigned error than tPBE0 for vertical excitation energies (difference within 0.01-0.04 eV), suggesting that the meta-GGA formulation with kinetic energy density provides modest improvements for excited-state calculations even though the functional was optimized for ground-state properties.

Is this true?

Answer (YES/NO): NO